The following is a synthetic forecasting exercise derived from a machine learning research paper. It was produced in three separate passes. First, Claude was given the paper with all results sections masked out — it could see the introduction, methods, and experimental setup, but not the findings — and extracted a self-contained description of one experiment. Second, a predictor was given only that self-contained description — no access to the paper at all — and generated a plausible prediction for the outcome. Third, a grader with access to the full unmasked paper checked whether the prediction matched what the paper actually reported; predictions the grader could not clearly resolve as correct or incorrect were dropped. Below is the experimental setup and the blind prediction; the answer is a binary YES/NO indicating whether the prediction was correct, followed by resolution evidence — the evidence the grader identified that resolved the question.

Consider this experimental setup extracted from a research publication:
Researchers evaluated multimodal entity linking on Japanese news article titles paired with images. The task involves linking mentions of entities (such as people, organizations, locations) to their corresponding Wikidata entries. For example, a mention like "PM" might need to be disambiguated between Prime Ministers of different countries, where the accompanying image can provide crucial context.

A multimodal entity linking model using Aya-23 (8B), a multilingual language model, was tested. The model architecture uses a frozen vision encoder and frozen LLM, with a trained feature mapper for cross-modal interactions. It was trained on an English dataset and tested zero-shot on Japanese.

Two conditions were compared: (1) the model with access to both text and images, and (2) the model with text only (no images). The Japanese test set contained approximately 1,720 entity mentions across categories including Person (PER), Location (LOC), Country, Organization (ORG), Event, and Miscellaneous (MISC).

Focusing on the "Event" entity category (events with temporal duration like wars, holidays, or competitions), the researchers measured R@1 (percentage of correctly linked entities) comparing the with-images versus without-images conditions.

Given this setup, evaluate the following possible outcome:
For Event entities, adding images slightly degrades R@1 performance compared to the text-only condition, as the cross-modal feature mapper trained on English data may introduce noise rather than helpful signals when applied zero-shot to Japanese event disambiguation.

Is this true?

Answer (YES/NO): NO